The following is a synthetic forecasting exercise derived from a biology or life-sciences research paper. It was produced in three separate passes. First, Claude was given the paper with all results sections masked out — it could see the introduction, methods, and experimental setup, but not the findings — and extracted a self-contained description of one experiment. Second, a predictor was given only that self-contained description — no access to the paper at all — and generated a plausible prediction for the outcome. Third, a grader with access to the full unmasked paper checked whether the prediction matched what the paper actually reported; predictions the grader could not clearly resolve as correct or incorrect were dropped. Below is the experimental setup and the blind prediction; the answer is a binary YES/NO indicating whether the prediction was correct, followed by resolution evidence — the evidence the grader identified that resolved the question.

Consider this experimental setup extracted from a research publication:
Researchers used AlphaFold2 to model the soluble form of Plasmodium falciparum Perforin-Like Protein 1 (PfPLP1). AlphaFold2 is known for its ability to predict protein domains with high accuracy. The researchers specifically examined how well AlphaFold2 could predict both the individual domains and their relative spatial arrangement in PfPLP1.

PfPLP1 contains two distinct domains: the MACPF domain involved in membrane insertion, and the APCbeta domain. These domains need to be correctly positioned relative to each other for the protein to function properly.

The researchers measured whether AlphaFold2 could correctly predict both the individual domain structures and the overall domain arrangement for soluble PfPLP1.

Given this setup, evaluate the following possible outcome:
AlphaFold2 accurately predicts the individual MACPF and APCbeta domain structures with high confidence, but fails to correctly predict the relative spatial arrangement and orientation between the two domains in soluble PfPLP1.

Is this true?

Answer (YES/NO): YES